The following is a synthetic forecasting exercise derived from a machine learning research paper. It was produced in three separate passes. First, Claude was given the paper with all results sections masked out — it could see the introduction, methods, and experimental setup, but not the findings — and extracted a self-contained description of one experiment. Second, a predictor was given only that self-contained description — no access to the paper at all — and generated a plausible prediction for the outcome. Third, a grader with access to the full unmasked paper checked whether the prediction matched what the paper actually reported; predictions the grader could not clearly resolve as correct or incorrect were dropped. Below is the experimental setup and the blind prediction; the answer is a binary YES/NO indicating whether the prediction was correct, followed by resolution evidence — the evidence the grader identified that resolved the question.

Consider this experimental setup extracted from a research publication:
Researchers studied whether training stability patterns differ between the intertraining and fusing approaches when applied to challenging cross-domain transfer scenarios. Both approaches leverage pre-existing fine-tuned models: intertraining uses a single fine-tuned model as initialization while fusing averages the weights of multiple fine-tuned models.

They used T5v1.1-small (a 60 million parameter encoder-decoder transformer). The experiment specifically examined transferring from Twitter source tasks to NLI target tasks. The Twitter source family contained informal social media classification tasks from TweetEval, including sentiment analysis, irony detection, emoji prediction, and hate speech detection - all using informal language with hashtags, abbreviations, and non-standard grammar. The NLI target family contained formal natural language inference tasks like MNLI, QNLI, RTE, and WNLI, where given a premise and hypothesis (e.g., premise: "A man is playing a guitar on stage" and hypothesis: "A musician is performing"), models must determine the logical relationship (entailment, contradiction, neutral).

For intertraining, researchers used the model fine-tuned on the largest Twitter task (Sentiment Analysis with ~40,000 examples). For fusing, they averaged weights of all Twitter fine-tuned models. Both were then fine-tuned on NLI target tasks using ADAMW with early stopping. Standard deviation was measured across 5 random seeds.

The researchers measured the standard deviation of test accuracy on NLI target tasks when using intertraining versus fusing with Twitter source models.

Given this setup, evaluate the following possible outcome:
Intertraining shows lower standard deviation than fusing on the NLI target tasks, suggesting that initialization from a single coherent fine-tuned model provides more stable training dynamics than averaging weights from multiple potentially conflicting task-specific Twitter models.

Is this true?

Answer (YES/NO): YES